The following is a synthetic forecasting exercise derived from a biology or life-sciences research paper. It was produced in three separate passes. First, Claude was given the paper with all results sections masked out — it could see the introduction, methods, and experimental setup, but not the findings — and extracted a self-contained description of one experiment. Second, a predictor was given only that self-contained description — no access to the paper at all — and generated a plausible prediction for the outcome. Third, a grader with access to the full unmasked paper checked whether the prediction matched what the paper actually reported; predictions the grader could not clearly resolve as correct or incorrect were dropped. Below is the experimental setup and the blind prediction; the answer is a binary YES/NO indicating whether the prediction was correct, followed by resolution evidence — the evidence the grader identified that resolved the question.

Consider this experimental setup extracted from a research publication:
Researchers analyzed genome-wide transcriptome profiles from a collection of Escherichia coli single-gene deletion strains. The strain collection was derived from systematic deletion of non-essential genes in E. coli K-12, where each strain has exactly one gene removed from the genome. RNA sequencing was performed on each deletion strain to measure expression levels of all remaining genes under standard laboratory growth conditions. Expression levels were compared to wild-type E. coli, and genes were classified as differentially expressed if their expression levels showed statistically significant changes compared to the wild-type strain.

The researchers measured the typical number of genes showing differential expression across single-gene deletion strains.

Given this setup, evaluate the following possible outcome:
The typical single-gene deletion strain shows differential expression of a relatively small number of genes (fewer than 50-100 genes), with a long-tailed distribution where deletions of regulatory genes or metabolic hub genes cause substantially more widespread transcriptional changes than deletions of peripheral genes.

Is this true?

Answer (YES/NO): NO